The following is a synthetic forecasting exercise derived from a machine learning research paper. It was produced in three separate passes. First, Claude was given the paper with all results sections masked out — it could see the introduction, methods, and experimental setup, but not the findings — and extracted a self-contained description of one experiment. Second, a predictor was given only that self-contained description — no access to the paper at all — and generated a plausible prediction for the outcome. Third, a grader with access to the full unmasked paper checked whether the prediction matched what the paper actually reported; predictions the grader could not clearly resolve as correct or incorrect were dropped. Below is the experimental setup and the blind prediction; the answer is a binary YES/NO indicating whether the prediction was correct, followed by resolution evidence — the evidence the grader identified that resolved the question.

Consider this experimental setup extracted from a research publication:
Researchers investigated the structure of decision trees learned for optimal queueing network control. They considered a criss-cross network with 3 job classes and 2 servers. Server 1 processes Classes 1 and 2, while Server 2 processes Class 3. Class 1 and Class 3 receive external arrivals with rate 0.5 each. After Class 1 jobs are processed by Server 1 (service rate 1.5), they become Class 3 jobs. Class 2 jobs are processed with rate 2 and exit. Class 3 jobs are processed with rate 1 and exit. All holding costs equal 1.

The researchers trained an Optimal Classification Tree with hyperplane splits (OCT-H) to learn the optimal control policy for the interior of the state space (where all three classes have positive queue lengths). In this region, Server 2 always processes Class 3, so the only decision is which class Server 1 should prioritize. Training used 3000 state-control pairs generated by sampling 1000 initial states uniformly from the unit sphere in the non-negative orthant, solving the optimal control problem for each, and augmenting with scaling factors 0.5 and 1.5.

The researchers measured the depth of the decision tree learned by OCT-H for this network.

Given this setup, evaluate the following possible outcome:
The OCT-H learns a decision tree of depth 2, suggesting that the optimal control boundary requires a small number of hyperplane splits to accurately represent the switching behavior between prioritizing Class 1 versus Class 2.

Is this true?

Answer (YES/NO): NO